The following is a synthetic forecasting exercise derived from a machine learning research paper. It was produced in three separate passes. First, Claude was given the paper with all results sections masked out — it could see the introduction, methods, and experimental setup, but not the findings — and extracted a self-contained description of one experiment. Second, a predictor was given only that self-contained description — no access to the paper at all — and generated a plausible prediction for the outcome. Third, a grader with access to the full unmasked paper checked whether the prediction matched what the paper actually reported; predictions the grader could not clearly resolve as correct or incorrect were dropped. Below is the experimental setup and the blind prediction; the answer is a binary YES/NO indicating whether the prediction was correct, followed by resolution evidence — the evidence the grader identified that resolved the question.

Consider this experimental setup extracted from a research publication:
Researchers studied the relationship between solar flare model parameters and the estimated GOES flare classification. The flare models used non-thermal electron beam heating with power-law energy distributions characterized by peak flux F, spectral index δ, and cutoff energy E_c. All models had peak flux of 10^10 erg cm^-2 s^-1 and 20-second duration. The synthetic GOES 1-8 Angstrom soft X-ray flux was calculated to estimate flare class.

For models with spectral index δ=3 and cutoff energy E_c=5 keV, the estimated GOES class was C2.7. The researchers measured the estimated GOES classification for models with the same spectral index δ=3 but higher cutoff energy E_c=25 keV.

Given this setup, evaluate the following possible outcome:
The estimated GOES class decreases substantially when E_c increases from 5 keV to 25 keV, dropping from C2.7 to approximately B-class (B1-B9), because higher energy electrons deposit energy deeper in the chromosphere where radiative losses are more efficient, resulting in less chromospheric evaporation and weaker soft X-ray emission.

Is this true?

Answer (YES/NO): NO